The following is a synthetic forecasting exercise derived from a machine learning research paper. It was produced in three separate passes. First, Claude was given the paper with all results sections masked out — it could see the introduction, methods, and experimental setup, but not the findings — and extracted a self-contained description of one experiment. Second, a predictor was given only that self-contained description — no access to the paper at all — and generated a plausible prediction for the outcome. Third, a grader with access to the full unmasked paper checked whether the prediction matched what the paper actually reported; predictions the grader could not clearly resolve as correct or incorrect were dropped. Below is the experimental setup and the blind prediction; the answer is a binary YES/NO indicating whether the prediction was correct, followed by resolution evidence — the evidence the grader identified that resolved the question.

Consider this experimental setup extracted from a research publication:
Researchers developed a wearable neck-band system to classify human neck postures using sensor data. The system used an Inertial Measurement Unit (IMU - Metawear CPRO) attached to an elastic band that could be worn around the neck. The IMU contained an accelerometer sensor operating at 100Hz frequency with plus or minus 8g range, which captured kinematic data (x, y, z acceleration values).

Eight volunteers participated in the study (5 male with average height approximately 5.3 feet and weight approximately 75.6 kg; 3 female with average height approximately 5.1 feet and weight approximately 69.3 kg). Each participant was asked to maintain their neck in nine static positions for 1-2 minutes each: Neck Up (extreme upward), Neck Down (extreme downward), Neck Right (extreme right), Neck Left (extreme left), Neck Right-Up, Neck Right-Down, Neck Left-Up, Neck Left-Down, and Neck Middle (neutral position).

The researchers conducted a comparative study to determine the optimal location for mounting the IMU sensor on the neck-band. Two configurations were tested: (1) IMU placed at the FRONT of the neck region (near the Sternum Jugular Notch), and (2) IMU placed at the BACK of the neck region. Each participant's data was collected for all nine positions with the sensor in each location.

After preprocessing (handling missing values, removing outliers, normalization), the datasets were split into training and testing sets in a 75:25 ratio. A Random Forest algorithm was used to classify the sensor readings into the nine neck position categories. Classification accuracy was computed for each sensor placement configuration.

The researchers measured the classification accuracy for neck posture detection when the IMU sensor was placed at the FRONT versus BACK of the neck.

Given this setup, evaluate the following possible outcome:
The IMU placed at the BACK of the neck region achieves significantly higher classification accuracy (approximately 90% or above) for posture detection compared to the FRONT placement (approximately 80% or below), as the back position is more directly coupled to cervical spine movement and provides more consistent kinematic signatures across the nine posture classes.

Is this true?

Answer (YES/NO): NO